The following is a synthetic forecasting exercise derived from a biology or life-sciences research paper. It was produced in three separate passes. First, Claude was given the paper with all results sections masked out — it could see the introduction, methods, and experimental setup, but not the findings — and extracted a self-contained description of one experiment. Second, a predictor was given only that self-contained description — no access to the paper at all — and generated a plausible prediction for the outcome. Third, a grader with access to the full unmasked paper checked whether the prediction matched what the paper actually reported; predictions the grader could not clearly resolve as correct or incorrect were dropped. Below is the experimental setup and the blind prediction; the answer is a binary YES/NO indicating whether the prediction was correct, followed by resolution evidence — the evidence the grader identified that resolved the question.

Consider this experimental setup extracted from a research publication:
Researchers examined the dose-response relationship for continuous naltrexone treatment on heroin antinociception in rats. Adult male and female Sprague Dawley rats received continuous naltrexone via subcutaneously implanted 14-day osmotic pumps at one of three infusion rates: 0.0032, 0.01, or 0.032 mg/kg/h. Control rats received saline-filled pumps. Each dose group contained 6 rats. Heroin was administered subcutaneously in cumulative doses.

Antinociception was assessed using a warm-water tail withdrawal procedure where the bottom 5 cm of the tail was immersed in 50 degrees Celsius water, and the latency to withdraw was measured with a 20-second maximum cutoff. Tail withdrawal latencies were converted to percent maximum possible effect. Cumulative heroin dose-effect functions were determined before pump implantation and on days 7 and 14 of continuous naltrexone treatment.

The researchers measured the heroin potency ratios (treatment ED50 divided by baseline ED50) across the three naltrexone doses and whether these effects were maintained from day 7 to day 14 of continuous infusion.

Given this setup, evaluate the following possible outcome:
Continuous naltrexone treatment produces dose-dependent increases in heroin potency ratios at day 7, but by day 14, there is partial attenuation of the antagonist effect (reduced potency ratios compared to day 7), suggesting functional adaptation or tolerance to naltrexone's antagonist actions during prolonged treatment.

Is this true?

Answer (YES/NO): NO